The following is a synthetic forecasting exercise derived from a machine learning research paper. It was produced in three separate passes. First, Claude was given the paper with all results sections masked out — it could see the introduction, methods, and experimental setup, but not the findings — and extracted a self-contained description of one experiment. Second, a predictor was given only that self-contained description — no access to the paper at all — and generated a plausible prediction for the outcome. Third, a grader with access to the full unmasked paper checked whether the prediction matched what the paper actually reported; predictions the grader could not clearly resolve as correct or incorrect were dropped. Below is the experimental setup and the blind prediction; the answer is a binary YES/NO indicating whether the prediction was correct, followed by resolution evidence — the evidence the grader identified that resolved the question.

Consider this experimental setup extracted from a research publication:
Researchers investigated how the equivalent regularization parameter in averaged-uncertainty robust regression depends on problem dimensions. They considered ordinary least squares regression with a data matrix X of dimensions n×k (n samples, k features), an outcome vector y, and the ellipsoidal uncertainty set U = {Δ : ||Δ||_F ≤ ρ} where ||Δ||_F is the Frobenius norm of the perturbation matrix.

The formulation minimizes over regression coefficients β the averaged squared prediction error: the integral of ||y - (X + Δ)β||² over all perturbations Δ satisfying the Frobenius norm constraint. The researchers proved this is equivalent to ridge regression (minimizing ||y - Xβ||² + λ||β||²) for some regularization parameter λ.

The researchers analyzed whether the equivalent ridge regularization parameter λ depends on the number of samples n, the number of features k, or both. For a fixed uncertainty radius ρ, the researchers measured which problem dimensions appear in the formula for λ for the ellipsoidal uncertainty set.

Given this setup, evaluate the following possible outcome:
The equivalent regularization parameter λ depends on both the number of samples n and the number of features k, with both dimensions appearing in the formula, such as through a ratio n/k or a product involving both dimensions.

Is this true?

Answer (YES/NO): NO